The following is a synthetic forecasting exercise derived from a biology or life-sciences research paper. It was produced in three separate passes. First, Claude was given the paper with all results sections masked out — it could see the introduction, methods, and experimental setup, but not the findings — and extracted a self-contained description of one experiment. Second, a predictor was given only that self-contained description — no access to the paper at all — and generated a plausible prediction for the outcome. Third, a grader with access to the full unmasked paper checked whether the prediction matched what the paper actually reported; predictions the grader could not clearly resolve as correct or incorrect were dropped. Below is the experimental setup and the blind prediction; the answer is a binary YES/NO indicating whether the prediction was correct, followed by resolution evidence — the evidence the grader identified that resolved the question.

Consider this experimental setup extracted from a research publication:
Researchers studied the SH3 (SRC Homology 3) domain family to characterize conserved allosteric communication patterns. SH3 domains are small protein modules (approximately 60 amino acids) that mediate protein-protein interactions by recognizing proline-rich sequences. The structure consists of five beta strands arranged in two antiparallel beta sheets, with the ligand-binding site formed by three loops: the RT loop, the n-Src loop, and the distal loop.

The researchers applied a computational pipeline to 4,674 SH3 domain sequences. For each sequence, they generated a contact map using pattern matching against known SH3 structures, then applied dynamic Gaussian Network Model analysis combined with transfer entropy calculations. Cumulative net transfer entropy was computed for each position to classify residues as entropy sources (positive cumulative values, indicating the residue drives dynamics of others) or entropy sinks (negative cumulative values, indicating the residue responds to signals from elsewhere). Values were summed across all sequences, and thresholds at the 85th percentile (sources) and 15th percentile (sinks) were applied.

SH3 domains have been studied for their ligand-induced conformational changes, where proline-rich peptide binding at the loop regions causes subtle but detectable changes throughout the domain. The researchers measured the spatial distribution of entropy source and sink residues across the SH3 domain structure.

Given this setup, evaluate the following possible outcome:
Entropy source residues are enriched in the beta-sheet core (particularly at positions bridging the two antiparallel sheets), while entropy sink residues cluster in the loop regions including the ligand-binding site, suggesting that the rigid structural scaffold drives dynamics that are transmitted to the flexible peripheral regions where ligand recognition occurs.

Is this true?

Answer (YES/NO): NO